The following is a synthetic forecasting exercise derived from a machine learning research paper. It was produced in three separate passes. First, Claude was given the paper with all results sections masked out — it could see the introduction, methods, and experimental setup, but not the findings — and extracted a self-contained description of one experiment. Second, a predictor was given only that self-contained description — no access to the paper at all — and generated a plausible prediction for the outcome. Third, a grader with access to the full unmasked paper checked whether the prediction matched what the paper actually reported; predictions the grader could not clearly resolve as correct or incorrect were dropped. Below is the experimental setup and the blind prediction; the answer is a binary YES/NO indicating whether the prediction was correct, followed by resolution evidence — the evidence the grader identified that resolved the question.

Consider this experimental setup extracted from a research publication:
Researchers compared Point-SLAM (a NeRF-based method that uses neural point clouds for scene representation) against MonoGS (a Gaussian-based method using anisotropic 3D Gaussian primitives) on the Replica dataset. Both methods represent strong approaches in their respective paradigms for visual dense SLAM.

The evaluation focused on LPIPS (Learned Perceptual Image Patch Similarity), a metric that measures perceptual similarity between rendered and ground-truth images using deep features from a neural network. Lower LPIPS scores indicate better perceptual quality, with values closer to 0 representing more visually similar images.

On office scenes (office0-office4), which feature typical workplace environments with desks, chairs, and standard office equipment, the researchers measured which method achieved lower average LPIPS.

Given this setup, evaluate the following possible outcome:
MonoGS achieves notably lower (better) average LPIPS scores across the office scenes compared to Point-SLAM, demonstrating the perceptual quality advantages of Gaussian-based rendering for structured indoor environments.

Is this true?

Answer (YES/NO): YES